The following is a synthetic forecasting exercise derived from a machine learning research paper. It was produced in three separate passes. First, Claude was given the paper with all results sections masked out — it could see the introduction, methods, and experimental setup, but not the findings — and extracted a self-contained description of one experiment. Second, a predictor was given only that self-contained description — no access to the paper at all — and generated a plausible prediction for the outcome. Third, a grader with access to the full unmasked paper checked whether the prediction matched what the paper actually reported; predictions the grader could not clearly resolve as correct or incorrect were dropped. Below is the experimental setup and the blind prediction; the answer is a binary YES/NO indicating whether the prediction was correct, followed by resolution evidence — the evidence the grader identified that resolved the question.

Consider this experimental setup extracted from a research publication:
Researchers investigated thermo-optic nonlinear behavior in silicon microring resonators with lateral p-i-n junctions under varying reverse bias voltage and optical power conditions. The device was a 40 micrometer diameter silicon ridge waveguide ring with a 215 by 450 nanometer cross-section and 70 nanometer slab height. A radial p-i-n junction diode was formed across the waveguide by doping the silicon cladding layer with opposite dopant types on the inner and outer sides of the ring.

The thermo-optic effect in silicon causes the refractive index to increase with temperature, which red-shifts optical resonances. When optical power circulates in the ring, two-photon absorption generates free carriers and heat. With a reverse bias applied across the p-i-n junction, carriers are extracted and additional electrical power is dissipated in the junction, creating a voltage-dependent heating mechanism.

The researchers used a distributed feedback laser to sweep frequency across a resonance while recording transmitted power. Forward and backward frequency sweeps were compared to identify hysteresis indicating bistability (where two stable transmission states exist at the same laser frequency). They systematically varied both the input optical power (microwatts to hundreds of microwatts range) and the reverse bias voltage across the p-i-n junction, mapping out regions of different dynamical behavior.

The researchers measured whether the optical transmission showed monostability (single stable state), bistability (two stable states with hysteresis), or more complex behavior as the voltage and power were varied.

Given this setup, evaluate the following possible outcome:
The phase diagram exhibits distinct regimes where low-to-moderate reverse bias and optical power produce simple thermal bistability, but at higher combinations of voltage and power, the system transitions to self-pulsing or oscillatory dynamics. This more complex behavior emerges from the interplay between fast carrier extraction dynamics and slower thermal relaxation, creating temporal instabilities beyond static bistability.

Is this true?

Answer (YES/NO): NO